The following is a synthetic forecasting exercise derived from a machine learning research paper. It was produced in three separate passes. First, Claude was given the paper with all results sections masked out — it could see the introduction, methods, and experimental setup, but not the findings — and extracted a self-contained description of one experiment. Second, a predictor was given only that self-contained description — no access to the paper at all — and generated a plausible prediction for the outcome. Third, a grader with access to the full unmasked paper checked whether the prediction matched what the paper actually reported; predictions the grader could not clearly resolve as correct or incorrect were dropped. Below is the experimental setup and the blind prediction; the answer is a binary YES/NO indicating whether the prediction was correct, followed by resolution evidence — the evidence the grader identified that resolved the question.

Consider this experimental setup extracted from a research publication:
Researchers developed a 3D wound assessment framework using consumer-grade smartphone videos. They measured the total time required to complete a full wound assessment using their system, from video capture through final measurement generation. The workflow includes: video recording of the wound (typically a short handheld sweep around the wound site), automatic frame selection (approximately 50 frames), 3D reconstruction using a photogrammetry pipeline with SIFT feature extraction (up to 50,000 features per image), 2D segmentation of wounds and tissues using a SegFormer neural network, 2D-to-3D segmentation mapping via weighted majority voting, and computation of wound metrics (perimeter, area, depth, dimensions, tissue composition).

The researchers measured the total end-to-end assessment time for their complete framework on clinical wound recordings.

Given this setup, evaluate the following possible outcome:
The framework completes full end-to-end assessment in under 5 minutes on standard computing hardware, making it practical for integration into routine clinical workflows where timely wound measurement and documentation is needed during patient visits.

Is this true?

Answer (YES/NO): NO